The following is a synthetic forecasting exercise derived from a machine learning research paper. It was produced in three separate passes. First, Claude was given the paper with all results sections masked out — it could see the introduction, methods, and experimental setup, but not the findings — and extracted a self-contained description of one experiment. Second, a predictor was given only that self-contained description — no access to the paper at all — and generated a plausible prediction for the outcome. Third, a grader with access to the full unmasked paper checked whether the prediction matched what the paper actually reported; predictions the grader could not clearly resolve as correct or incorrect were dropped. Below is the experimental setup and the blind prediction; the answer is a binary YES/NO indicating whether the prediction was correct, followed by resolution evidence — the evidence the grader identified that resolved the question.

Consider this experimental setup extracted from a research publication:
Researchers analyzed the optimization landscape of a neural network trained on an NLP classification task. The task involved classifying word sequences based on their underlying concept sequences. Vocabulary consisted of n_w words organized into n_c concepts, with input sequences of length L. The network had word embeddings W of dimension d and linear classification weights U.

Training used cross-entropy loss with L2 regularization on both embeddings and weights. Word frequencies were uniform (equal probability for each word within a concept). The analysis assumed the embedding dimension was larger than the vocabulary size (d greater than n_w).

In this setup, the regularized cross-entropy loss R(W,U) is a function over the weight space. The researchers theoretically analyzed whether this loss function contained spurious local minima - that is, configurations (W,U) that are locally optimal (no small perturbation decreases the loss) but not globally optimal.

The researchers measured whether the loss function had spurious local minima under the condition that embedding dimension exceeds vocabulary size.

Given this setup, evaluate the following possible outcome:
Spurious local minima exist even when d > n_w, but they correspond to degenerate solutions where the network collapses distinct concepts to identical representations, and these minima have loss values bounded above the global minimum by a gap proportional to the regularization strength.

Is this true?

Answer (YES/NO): NO